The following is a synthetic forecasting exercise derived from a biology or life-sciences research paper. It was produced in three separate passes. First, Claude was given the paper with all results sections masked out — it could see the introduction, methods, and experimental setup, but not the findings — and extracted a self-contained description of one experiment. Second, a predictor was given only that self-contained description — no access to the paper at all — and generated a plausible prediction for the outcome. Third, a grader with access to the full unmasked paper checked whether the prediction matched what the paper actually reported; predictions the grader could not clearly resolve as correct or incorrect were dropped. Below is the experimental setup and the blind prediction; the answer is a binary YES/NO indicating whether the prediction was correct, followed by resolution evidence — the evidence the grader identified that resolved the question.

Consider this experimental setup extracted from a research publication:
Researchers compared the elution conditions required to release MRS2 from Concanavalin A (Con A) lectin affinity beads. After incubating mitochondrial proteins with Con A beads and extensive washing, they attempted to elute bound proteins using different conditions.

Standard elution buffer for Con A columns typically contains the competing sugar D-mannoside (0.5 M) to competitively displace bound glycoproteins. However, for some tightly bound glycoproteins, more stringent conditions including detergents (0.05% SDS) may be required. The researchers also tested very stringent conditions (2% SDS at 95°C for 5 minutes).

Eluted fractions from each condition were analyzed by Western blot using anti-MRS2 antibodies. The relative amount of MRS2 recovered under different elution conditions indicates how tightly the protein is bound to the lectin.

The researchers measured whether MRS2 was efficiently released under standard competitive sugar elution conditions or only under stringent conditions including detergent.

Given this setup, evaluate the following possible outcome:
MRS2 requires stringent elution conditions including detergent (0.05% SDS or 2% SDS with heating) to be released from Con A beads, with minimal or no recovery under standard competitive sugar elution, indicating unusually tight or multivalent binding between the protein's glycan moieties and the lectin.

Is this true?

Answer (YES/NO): YES